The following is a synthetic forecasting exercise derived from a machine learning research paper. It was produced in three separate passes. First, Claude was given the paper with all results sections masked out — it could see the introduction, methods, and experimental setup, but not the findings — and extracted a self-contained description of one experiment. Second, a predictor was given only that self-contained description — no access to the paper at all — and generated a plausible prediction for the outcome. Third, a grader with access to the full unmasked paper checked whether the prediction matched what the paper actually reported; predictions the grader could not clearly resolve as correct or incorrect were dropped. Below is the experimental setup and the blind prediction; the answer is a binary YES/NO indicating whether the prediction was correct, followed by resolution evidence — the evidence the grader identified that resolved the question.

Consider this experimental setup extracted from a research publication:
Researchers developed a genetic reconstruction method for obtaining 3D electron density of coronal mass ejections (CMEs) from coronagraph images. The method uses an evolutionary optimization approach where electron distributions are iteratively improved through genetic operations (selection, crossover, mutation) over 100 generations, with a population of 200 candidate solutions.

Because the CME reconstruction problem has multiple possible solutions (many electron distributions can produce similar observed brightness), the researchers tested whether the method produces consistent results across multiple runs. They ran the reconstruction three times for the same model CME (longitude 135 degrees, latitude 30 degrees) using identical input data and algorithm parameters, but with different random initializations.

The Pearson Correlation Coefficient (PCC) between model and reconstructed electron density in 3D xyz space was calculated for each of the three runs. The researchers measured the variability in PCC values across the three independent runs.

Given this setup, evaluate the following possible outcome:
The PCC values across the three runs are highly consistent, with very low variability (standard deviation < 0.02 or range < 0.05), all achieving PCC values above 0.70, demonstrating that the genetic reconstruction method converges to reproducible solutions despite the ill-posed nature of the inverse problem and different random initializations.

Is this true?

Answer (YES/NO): YES